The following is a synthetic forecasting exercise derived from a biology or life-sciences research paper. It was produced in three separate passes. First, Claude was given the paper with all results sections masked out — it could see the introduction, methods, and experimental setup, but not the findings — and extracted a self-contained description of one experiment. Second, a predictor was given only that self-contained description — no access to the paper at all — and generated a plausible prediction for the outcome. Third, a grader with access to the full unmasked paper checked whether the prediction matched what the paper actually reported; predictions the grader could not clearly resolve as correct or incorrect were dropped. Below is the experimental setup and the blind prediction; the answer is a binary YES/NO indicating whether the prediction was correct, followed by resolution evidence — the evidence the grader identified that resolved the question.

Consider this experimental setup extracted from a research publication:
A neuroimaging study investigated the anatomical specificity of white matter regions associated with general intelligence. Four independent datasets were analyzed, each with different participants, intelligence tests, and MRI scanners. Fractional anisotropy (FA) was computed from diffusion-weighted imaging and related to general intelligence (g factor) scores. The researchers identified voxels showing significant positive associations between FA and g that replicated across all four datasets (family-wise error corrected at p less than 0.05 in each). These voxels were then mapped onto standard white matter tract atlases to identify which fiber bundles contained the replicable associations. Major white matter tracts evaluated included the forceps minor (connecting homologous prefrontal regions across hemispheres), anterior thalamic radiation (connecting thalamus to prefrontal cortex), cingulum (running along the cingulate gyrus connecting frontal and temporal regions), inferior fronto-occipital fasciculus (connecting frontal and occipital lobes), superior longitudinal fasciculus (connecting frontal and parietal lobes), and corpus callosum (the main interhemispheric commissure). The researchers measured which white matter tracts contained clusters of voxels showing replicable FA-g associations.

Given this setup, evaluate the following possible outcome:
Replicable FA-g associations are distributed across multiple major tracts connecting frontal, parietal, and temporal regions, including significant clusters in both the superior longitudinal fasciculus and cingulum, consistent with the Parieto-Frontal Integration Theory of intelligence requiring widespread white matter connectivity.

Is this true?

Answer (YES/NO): YES